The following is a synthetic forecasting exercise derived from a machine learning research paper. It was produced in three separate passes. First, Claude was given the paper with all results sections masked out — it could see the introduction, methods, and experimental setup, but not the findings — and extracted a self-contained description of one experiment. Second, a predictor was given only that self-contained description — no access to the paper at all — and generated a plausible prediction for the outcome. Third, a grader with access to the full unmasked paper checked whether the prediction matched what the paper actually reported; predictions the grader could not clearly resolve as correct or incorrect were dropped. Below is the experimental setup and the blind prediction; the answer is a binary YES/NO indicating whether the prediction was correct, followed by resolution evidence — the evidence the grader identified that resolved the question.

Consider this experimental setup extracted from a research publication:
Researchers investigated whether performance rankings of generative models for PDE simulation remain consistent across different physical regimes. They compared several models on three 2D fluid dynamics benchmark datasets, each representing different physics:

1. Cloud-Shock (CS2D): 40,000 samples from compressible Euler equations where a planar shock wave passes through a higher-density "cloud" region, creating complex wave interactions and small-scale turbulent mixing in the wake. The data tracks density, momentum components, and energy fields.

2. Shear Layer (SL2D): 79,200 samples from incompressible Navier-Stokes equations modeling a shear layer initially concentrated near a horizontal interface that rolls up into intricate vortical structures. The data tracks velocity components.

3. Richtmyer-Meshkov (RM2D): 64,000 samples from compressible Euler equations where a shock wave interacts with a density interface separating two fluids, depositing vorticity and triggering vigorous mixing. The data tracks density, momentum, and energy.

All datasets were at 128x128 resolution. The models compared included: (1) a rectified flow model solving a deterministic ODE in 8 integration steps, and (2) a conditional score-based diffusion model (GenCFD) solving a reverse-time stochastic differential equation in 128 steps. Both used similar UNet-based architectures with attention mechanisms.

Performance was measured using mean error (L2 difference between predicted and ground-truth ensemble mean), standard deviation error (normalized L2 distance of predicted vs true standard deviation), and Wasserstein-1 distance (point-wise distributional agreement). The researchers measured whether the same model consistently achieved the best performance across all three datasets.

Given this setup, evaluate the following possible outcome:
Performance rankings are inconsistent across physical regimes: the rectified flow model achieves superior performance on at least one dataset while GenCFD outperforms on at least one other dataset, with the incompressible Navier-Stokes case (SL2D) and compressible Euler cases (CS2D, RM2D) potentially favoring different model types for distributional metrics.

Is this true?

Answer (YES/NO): NO